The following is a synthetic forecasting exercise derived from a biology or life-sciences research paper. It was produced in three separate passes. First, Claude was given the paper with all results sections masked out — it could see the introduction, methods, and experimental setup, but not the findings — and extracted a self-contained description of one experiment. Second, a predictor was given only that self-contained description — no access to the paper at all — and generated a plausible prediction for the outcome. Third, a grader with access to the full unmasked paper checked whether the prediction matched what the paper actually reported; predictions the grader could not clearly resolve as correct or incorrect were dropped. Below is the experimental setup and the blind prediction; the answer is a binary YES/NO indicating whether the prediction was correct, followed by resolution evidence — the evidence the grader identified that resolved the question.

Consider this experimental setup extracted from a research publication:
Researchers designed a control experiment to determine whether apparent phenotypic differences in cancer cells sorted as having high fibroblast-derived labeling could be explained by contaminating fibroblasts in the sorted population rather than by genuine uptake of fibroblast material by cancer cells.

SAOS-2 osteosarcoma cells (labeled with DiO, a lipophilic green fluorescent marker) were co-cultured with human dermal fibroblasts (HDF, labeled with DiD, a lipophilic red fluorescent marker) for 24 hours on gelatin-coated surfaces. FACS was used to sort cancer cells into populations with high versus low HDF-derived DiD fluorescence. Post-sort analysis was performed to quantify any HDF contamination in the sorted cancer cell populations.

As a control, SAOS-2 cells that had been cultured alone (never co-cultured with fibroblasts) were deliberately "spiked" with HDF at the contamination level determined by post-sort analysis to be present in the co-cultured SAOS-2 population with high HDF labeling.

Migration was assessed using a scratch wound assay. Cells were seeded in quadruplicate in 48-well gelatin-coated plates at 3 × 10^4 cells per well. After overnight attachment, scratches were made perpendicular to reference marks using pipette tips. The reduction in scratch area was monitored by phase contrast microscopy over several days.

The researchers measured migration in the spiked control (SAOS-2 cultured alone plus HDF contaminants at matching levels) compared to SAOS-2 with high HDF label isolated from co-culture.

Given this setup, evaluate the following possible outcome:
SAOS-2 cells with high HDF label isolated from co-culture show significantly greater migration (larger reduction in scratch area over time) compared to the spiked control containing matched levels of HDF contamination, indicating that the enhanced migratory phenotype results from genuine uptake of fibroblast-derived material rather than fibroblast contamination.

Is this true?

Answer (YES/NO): YES